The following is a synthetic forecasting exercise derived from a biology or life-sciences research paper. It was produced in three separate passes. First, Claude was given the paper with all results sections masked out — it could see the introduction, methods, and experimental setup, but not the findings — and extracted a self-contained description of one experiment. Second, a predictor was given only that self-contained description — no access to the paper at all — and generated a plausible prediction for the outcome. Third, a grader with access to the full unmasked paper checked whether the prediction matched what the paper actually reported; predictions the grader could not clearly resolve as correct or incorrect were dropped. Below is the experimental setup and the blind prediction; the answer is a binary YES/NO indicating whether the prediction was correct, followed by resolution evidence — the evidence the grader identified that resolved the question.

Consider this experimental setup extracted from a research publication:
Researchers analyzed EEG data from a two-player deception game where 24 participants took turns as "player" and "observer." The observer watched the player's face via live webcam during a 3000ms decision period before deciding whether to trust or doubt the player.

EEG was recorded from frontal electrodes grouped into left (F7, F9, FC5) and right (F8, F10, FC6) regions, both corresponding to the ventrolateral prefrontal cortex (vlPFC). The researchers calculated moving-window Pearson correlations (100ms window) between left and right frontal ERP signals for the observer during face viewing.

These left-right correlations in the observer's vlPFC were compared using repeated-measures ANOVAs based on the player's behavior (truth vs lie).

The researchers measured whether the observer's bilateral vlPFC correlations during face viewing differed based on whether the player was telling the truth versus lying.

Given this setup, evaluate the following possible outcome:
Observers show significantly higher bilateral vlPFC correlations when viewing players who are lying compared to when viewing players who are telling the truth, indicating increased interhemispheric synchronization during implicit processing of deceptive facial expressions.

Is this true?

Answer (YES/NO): NO